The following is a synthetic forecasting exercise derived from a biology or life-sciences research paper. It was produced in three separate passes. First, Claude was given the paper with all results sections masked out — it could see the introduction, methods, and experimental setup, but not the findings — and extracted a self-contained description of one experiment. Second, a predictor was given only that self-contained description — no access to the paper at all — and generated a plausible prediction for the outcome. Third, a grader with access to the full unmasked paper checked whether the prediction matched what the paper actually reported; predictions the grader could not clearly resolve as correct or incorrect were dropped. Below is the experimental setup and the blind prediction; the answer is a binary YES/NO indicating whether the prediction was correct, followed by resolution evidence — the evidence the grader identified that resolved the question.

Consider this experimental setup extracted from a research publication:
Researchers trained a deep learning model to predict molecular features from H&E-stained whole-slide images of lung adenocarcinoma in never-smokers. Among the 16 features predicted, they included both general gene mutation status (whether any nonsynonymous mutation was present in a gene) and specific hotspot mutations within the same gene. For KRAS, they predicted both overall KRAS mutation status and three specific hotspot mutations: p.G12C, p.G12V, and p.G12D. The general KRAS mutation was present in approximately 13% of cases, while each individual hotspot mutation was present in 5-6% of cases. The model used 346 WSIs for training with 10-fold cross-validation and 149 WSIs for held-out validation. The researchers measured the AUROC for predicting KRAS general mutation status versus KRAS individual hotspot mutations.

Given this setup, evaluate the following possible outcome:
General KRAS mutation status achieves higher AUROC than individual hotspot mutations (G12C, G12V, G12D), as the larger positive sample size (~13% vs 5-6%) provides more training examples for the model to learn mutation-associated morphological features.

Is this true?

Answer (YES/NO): YES